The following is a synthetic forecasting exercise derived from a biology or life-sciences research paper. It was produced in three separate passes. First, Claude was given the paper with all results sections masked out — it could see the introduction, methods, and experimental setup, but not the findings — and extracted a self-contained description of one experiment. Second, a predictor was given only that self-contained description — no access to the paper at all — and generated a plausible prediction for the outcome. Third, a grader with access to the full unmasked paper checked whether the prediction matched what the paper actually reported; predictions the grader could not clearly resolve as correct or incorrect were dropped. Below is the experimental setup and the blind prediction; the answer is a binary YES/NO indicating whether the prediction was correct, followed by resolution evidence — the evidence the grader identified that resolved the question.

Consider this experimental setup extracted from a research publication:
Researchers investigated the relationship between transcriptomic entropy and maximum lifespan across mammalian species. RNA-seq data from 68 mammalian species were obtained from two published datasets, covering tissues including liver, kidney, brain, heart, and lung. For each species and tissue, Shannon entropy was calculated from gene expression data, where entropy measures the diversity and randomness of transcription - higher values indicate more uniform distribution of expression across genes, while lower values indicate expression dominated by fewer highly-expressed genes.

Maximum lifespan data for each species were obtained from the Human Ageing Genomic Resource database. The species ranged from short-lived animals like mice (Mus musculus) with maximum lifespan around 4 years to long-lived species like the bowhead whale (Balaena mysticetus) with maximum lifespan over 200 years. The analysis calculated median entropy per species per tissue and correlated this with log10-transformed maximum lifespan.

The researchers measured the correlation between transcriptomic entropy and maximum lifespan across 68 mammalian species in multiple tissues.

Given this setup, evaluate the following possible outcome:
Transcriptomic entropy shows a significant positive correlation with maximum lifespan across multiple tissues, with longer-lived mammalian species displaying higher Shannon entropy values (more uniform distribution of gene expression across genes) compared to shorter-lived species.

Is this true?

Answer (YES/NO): NO